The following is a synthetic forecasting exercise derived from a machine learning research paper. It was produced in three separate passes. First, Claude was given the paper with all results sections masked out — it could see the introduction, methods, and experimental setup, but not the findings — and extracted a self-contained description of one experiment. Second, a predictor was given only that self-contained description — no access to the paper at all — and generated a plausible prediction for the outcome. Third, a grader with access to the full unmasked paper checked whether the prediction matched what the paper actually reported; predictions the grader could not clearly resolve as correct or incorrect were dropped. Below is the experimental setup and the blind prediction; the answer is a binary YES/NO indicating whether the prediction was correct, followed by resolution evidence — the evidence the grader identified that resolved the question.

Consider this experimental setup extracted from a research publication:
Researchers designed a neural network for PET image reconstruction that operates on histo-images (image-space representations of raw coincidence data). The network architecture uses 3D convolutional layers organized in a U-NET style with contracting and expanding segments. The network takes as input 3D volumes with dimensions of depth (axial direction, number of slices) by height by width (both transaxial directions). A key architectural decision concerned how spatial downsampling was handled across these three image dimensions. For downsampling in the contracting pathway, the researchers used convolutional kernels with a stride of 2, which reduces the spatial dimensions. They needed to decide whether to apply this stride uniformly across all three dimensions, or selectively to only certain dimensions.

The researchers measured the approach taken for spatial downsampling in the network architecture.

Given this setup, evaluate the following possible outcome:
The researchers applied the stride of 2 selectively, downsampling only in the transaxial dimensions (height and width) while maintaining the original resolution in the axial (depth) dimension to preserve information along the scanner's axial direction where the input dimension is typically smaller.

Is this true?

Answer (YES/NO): YES